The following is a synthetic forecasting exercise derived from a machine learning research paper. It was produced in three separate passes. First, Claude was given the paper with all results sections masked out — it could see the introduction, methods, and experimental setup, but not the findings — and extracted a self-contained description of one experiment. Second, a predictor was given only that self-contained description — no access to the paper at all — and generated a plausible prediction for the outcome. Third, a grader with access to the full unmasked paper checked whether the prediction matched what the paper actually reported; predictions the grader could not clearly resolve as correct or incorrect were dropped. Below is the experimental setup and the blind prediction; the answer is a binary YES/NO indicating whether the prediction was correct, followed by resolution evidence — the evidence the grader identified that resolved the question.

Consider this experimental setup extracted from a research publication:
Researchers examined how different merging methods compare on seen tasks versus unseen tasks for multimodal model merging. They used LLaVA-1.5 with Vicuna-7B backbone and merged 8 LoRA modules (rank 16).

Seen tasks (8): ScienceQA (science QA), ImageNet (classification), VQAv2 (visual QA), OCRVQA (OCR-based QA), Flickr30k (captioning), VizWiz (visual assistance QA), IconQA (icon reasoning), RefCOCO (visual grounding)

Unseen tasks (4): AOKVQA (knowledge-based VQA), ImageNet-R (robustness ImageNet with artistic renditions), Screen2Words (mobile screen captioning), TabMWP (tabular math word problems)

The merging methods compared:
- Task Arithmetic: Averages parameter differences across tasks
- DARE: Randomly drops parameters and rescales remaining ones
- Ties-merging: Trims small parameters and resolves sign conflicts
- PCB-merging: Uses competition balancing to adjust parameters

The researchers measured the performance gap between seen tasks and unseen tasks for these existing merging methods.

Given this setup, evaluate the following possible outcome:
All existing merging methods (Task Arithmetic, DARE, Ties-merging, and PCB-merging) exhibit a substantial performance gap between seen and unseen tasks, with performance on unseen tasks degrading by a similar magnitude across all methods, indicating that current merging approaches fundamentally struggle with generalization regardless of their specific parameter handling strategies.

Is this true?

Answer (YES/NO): YES